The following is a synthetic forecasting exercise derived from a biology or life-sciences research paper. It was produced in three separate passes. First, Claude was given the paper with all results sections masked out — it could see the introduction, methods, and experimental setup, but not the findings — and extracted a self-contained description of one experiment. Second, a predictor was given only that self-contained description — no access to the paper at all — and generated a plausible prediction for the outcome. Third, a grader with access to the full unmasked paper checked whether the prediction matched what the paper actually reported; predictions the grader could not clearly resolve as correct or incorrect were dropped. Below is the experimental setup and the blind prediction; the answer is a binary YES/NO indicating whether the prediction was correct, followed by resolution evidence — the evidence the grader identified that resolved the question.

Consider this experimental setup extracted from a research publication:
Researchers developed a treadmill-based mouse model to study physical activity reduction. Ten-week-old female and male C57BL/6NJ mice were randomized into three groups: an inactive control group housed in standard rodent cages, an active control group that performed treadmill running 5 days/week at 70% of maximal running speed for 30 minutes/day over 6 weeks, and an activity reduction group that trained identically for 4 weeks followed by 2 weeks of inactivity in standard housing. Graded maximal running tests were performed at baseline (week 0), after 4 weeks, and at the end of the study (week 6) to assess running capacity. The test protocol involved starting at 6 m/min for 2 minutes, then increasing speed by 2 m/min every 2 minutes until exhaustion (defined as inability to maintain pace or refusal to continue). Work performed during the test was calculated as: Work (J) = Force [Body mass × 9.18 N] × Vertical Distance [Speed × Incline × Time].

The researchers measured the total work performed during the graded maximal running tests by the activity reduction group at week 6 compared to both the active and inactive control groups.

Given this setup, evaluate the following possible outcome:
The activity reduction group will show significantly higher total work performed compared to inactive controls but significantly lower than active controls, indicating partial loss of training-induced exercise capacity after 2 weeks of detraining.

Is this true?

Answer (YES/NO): NO